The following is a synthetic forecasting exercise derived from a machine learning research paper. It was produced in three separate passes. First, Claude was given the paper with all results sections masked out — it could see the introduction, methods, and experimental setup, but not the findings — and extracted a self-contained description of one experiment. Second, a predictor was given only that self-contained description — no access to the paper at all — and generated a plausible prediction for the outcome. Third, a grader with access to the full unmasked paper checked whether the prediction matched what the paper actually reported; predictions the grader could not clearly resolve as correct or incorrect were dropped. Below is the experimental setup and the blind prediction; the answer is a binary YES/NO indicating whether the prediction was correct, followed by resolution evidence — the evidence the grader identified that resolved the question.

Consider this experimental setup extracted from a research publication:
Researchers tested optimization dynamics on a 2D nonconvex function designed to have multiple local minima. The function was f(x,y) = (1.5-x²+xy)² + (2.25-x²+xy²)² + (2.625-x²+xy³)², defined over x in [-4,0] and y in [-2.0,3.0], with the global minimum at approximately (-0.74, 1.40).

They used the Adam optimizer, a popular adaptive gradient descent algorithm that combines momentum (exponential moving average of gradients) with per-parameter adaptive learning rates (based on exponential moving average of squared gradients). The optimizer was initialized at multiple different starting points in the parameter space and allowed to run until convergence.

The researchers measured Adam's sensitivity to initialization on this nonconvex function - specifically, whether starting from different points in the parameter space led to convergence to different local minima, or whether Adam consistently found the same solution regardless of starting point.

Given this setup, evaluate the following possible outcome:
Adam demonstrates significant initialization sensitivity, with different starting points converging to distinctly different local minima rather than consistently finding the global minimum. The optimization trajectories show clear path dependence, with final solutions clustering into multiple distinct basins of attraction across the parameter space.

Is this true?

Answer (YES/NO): YES